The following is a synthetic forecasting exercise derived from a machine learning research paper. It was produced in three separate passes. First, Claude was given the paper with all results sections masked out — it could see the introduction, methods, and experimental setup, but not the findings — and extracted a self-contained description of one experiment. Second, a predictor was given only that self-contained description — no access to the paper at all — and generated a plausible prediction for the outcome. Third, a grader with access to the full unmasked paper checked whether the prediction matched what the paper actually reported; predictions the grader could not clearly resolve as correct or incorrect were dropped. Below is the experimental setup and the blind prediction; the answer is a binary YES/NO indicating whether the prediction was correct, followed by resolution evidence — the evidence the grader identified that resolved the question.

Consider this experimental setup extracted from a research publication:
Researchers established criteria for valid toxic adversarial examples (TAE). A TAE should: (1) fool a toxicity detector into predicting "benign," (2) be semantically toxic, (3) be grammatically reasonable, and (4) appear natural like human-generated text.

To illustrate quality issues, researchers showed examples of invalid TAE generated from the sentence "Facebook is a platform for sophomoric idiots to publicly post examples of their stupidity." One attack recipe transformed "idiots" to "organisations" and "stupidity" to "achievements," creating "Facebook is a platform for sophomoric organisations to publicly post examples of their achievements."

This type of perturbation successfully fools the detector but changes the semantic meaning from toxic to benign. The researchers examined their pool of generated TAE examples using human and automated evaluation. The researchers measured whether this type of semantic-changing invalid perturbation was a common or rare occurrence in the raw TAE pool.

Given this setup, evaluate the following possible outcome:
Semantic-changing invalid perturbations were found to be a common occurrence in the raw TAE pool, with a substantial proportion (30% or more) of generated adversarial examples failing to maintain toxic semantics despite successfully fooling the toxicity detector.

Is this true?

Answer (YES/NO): NO